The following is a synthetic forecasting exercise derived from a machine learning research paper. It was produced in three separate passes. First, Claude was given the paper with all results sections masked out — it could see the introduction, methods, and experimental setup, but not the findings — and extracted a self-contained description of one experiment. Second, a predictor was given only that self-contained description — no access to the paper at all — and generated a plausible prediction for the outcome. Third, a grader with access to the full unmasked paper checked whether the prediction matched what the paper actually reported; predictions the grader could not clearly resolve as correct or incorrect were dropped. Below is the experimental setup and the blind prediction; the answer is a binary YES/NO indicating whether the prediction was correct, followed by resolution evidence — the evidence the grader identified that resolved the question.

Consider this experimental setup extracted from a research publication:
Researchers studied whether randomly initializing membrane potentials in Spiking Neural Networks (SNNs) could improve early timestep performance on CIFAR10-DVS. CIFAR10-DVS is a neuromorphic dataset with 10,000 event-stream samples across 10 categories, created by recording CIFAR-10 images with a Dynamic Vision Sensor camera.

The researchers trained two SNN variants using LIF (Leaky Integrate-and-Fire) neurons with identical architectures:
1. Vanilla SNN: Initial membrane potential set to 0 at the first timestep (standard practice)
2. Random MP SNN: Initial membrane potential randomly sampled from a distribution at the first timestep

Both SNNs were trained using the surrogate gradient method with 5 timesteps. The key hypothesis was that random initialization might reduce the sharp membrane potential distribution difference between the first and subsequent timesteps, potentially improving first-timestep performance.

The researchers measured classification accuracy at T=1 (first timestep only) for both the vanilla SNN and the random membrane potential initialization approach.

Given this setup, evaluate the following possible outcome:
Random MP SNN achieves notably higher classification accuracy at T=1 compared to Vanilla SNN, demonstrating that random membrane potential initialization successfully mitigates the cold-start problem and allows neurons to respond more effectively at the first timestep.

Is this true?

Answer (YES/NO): NO